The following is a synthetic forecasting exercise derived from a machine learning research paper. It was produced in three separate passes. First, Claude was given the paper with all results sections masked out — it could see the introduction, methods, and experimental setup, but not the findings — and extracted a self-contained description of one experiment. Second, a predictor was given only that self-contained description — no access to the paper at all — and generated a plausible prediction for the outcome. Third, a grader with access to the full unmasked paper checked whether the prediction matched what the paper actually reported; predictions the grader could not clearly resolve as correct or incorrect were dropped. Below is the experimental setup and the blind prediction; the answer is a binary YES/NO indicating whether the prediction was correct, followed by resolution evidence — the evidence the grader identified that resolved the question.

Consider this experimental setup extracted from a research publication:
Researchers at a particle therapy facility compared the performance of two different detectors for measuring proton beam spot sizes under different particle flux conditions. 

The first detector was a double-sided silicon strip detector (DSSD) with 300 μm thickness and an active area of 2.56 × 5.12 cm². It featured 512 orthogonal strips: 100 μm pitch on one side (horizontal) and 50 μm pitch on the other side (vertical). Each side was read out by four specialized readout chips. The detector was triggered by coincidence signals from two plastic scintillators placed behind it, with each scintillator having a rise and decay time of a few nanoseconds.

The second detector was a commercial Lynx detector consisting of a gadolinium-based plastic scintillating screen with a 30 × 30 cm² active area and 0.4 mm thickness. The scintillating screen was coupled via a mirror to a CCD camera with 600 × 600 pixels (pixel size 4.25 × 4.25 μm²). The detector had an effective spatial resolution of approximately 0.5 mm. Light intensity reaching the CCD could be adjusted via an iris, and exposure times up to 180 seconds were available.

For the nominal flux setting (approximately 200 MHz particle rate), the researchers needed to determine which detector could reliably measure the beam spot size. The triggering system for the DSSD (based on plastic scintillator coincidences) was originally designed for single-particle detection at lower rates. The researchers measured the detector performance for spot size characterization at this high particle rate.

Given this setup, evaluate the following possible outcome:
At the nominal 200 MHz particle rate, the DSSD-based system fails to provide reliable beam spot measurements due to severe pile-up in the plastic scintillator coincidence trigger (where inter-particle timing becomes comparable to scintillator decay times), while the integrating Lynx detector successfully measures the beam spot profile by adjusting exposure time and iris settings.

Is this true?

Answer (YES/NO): YES